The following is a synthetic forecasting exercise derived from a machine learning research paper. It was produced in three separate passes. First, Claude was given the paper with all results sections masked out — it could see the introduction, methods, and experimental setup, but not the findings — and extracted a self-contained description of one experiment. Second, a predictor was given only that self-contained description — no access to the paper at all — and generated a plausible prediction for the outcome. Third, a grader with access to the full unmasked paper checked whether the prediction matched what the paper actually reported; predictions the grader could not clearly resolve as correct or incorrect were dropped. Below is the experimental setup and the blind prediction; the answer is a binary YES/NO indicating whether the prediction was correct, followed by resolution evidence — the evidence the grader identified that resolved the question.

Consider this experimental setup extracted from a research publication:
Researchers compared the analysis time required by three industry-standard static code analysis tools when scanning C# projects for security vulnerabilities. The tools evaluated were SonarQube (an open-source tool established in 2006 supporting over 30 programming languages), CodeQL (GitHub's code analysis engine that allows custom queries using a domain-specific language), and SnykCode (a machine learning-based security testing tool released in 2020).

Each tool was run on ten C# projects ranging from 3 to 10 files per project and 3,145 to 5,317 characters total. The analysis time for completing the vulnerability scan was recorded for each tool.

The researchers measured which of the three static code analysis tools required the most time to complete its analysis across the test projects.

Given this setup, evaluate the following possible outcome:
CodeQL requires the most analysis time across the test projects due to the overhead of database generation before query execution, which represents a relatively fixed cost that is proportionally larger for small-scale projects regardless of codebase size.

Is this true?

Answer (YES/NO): YES